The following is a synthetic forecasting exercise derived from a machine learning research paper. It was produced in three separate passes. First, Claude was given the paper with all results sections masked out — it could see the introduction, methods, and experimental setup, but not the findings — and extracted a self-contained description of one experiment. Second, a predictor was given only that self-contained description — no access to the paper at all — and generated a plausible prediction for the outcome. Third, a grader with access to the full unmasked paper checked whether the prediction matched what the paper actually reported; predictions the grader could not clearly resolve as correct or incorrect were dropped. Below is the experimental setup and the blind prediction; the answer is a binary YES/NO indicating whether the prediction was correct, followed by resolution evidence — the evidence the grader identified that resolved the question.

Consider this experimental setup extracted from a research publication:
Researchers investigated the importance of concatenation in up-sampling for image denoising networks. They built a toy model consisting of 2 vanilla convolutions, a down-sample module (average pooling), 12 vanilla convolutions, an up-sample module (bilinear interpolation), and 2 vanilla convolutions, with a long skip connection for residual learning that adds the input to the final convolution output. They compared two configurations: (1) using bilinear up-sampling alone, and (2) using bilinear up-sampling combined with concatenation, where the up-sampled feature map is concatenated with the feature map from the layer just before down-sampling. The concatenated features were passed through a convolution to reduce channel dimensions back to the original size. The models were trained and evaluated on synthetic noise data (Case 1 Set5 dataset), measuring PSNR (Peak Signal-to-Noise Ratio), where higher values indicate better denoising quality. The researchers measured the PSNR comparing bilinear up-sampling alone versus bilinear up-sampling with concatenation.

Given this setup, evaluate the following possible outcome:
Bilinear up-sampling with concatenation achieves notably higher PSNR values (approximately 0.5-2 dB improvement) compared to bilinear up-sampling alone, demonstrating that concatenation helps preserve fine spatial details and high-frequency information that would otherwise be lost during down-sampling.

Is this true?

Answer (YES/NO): NO